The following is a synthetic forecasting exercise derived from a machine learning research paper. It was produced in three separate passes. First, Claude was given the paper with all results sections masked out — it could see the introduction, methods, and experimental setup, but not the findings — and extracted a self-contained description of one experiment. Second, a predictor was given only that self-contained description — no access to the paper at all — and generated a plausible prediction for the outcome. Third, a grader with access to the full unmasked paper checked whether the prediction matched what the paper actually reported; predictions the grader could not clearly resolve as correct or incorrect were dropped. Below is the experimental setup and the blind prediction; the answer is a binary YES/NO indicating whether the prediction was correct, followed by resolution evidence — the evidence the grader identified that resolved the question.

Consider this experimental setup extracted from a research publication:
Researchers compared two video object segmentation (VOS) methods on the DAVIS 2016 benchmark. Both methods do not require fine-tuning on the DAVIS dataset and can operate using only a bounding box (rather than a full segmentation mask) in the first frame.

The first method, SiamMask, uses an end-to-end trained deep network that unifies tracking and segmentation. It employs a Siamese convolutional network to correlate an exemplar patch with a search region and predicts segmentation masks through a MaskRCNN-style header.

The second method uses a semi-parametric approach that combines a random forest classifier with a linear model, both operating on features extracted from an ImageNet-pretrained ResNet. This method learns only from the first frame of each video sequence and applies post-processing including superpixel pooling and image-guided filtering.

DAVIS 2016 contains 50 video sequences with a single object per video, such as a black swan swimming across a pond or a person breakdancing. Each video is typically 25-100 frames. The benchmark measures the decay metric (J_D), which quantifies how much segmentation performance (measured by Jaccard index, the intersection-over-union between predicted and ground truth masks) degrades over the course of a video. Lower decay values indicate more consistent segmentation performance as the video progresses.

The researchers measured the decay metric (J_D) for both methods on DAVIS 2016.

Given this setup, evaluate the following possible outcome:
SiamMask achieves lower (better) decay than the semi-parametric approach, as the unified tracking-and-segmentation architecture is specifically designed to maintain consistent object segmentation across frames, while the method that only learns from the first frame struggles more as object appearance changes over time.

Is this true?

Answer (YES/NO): YES